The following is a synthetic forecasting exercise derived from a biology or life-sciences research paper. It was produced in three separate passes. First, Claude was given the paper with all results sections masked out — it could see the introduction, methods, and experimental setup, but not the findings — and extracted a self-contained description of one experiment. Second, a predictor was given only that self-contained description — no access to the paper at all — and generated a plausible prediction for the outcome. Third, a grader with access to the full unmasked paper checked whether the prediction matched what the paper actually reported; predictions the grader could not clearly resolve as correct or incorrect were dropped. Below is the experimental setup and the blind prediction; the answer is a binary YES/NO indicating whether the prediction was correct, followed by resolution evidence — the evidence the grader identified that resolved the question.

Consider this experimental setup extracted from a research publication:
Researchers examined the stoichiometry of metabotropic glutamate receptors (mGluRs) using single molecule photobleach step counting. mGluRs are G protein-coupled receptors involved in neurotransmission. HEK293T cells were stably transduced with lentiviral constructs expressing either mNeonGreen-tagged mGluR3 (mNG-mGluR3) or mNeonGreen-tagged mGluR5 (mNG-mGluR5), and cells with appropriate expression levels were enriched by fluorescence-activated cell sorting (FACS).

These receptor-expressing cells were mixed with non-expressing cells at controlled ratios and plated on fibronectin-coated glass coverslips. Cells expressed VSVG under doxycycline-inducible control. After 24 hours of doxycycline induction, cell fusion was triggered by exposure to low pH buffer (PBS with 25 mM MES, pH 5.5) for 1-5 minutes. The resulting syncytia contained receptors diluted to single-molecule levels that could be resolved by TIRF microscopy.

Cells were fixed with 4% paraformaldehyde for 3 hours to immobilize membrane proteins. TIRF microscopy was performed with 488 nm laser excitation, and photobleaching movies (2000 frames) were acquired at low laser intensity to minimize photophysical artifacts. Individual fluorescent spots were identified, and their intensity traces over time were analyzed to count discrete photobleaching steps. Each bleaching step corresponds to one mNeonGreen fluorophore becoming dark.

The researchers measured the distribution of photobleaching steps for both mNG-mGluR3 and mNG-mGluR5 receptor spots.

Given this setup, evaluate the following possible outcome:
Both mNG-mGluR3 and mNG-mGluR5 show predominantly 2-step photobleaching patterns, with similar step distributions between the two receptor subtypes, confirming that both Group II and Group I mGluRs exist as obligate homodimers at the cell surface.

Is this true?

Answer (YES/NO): NO